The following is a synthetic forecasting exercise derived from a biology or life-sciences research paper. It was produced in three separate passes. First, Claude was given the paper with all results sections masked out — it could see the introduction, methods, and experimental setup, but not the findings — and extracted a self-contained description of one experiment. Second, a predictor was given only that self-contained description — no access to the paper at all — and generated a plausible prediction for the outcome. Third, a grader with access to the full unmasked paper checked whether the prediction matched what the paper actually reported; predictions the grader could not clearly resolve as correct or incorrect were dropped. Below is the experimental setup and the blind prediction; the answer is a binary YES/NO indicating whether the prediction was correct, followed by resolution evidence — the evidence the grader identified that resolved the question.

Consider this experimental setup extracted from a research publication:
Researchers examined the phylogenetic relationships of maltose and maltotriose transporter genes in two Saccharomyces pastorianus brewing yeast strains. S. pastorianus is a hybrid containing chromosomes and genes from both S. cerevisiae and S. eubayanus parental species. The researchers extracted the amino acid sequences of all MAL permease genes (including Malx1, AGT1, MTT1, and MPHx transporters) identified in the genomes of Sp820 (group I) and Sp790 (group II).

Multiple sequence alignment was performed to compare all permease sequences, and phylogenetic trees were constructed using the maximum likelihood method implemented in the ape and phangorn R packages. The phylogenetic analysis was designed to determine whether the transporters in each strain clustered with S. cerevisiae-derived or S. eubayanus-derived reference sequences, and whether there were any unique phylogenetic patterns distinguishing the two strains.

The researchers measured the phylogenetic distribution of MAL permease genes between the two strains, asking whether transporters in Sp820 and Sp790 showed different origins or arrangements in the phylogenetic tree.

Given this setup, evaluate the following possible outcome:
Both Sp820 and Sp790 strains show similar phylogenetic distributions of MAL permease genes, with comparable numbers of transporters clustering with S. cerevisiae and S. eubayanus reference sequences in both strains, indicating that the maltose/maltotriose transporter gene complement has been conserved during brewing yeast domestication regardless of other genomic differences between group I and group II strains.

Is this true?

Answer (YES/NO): NO